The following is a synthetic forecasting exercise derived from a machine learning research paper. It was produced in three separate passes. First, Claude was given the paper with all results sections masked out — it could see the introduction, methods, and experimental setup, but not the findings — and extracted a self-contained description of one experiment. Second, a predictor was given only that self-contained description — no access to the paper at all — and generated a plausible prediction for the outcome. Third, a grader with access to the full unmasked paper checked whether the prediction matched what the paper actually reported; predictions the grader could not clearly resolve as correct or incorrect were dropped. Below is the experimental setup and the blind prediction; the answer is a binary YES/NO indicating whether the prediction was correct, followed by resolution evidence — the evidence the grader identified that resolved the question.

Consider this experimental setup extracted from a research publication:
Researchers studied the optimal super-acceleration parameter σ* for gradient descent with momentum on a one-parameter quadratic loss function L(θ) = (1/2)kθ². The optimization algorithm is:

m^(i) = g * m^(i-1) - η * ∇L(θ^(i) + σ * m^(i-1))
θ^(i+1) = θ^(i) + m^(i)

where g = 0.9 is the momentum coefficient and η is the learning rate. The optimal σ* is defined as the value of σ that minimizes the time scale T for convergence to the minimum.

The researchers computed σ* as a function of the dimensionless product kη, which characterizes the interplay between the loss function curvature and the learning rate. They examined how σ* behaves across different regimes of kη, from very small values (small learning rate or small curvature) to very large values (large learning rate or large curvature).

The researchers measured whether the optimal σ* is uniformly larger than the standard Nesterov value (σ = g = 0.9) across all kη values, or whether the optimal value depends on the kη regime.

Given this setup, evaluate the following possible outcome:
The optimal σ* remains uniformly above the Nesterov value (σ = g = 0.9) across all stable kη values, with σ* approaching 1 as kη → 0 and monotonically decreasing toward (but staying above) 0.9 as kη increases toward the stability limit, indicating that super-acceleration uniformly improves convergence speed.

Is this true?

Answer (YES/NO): NO